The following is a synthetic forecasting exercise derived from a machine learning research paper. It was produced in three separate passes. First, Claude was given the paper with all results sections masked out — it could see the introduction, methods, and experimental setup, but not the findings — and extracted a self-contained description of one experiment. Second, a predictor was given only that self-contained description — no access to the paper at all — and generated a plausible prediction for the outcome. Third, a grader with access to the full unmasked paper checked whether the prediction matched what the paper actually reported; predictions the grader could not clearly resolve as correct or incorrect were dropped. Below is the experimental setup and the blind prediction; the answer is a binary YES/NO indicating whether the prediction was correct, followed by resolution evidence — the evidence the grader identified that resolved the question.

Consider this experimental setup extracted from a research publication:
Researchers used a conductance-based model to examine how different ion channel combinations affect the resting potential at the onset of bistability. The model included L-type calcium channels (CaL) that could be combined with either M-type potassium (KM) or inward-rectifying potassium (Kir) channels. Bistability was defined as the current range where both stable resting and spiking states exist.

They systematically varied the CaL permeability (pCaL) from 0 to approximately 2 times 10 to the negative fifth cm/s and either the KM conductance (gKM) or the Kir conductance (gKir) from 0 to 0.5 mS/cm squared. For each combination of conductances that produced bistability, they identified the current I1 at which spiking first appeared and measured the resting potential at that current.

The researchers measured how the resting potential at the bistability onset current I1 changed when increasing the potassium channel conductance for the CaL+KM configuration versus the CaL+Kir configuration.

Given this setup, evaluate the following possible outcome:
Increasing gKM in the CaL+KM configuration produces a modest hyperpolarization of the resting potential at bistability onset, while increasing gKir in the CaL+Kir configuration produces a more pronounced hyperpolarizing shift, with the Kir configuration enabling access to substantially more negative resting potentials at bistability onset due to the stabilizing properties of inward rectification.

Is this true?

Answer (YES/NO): NO